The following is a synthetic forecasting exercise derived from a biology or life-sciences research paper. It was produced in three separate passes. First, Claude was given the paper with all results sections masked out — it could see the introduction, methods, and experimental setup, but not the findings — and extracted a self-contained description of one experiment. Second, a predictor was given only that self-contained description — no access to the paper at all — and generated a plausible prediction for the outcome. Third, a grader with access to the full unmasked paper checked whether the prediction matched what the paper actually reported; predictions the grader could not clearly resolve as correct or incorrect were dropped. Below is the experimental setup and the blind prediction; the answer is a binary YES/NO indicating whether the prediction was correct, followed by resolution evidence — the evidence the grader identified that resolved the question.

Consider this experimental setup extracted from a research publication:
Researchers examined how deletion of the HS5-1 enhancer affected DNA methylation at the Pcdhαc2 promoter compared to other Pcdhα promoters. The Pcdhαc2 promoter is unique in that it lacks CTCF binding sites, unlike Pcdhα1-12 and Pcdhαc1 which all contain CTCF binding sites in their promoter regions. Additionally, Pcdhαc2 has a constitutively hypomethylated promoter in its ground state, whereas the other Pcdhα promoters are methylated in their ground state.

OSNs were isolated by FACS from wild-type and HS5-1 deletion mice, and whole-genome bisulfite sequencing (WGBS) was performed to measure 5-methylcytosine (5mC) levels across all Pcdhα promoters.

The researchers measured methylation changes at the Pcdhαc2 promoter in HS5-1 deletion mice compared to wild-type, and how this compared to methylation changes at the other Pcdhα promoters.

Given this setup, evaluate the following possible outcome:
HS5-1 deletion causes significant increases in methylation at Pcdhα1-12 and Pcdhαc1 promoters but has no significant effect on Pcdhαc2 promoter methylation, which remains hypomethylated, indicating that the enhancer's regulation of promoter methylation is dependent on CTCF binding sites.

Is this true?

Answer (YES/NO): NO